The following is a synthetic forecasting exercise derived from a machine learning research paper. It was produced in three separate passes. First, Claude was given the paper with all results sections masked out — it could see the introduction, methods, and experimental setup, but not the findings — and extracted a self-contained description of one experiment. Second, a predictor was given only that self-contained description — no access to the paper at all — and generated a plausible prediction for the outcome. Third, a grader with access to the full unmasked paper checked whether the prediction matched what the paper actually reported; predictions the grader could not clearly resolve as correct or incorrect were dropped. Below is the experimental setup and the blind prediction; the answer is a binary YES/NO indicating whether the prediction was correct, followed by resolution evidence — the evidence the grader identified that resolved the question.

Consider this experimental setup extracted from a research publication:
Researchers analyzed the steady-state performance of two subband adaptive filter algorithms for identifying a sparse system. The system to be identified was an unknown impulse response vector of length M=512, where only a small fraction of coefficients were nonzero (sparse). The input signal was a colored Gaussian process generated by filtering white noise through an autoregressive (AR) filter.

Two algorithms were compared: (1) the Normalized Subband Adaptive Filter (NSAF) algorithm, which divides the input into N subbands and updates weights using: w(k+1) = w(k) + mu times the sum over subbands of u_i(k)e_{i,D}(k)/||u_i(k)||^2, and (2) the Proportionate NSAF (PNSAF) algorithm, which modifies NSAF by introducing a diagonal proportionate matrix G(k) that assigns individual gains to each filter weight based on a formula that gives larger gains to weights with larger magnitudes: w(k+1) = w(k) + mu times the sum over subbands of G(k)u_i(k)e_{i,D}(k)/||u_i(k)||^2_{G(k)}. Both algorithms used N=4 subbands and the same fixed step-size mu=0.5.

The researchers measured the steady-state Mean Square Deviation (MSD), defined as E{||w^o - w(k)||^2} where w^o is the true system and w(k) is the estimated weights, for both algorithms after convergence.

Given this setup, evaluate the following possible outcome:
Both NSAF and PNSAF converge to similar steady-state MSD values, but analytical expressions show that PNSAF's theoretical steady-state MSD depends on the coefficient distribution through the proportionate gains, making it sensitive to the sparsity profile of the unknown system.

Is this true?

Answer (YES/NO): NO